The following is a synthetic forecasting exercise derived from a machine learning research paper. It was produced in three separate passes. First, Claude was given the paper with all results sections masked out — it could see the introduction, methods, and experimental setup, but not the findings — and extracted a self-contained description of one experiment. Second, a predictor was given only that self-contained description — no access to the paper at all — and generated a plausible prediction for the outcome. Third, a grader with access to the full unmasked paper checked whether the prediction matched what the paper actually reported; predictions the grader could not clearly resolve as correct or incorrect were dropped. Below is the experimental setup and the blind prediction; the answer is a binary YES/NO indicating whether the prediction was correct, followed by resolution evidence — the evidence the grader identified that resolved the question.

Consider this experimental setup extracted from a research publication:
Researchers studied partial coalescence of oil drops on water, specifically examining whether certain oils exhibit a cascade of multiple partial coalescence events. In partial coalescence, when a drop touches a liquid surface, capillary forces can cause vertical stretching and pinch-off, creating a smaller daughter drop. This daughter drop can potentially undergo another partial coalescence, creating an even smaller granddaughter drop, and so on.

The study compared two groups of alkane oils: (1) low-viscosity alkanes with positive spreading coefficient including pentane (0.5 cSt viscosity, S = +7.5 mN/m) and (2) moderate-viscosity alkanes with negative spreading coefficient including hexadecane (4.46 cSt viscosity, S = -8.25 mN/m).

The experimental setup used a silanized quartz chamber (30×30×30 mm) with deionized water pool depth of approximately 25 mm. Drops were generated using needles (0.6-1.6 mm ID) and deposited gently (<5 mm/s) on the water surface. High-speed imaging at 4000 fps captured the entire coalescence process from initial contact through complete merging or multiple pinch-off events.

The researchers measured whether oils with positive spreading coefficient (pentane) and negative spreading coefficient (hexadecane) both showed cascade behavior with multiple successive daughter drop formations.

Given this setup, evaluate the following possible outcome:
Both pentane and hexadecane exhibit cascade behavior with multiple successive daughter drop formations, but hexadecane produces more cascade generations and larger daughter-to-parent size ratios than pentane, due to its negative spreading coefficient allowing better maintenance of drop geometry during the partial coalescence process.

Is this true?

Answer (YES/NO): NO